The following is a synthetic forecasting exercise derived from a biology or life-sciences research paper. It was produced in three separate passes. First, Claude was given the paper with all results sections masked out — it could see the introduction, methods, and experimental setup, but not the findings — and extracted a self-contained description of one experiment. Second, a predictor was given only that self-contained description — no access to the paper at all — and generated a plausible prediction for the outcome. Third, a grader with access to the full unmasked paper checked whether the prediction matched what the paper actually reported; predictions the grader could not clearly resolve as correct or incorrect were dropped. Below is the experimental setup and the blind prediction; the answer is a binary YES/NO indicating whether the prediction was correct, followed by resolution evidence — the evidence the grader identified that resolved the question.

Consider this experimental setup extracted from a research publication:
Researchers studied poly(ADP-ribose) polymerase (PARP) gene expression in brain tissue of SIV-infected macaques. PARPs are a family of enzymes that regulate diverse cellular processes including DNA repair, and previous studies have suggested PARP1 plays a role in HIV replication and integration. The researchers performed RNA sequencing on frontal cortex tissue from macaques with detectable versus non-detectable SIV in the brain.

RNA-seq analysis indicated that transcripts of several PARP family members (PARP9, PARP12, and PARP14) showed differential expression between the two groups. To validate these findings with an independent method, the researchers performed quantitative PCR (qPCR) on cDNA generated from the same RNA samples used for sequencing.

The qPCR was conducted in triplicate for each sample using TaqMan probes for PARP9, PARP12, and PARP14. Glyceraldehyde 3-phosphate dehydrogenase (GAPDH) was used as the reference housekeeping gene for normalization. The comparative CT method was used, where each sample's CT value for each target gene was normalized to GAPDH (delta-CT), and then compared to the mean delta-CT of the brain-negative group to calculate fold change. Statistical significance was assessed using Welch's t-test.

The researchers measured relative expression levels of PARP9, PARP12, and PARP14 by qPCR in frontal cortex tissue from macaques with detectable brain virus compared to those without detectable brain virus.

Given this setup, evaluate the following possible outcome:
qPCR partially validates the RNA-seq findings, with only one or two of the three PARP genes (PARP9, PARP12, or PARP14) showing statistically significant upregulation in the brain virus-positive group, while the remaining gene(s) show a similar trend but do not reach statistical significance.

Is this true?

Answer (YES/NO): NO